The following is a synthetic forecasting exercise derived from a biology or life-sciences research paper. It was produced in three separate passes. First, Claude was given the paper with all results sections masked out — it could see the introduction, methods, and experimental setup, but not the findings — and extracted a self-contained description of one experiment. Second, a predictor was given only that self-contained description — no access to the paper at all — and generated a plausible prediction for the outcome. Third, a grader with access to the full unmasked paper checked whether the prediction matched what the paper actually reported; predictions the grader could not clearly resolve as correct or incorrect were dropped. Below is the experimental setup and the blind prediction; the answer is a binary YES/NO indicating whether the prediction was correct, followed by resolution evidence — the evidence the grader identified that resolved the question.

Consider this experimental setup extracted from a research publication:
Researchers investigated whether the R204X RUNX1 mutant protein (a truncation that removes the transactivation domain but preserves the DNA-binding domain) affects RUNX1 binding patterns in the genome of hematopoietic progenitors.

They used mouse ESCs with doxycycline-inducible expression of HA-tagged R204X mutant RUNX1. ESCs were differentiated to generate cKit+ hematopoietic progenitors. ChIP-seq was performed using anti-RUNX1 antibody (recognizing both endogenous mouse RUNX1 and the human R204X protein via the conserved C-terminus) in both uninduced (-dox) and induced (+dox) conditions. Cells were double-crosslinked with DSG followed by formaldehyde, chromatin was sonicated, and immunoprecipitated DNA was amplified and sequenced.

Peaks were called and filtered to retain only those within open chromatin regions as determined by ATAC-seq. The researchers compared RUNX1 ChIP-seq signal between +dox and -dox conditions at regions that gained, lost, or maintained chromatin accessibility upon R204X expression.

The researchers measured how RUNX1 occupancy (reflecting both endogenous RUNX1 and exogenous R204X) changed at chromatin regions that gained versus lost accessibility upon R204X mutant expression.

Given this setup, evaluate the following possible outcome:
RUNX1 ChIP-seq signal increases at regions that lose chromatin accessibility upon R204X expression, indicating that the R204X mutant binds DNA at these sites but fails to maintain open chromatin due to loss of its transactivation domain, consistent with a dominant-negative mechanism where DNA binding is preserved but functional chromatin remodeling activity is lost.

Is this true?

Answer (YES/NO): NO